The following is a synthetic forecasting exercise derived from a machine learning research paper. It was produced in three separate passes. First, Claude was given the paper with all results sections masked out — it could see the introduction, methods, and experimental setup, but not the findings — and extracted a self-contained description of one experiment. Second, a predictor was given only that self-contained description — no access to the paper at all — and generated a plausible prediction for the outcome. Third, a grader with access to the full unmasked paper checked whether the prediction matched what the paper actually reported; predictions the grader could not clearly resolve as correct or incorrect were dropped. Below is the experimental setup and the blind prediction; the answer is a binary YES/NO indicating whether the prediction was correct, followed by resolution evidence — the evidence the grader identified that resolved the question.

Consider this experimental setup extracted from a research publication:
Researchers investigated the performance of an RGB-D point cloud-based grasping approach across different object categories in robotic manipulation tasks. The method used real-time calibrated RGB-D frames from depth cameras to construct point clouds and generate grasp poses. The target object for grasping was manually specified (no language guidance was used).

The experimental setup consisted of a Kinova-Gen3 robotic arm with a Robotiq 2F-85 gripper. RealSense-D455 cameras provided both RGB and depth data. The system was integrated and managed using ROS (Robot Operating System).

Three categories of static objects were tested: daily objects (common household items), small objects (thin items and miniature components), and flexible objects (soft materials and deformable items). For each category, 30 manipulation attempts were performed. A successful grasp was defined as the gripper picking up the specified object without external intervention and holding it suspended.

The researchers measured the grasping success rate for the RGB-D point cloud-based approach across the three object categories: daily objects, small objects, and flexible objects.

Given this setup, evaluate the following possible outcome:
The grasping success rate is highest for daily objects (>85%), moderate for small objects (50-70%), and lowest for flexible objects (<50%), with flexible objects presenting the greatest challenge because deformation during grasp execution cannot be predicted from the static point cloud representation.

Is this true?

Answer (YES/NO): NO